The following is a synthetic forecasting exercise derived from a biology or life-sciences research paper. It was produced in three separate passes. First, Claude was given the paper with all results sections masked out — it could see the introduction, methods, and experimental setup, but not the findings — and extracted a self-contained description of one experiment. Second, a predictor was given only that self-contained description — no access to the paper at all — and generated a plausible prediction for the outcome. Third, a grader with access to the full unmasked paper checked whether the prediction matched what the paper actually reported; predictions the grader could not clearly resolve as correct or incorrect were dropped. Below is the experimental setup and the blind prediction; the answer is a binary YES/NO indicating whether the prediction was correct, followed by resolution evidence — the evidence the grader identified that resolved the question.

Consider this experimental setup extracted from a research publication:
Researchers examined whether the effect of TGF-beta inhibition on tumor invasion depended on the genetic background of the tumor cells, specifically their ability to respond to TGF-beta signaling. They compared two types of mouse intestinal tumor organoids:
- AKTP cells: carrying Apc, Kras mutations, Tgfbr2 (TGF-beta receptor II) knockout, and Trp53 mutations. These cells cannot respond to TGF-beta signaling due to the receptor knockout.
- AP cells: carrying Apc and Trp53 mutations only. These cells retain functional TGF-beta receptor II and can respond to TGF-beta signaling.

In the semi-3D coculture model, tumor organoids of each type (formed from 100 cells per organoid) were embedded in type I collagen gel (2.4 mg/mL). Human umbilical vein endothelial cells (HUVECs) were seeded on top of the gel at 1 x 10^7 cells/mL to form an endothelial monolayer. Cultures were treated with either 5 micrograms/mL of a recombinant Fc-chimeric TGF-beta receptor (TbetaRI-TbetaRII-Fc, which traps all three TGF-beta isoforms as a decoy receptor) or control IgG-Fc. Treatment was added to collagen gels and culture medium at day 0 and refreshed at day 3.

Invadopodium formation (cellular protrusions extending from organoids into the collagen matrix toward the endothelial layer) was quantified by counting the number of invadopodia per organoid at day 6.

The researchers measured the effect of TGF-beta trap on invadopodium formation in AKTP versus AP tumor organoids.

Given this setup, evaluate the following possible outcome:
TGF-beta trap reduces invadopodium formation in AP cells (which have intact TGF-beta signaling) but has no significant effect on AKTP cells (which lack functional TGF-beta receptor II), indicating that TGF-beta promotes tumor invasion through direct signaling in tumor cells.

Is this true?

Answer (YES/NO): NO